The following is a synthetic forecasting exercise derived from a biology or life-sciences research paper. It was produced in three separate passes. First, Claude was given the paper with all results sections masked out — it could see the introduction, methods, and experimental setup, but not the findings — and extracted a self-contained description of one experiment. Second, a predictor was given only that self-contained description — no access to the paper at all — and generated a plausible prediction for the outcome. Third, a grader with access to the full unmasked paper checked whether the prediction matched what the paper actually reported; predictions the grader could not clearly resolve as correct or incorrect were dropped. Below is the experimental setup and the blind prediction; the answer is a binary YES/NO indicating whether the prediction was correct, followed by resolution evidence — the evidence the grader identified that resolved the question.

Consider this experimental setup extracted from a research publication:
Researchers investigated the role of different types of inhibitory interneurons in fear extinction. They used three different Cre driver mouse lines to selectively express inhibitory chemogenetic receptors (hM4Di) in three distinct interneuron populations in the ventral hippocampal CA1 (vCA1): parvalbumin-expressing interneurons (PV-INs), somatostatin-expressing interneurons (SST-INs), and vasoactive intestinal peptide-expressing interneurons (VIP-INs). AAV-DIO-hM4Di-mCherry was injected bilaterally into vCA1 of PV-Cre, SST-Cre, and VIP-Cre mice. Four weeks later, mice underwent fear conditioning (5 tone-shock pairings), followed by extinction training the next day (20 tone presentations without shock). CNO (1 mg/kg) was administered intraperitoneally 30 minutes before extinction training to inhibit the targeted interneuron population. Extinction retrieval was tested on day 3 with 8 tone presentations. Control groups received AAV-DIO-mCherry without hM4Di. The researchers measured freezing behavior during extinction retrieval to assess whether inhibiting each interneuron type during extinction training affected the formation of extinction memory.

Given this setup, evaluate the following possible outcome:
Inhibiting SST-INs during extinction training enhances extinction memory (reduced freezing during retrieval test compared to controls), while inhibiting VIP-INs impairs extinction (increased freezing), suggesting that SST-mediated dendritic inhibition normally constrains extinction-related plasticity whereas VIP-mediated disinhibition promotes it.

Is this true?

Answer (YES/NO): NO